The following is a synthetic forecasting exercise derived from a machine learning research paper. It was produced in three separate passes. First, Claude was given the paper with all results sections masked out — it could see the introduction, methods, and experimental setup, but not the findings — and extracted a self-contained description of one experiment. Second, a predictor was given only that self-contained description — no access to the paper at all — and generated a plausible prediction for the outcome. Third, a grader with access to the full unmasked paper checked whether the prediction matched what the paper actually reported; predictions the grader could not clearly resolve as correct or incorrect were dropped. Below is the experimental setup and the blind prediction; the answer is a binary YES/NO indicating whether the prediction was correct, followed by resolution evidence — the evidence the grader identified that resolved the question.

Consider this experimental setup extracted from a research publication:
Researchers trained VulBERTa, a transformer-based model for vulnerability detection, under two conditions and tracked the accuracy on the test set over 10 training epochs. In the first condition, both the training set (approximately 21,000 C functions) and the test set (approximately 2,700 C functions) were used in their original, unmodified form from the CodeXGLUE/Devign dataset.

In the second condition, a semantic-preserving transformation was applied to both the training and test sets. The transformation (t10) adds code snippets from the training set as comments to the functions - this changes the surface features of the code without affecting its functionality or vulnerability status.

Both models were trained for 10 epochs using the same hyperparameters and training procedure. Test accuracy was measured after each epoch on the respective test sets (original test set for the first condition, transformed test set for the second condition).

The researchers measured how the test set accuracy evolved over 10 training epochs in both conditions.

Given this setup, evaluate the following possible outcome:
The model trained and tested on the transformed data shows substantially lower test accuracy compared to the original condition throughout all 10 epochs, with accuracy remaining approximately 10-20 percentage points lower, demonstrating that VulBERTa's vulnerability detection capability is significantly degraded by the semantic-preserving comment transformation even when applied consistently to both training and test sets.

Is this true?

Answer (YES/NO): NO